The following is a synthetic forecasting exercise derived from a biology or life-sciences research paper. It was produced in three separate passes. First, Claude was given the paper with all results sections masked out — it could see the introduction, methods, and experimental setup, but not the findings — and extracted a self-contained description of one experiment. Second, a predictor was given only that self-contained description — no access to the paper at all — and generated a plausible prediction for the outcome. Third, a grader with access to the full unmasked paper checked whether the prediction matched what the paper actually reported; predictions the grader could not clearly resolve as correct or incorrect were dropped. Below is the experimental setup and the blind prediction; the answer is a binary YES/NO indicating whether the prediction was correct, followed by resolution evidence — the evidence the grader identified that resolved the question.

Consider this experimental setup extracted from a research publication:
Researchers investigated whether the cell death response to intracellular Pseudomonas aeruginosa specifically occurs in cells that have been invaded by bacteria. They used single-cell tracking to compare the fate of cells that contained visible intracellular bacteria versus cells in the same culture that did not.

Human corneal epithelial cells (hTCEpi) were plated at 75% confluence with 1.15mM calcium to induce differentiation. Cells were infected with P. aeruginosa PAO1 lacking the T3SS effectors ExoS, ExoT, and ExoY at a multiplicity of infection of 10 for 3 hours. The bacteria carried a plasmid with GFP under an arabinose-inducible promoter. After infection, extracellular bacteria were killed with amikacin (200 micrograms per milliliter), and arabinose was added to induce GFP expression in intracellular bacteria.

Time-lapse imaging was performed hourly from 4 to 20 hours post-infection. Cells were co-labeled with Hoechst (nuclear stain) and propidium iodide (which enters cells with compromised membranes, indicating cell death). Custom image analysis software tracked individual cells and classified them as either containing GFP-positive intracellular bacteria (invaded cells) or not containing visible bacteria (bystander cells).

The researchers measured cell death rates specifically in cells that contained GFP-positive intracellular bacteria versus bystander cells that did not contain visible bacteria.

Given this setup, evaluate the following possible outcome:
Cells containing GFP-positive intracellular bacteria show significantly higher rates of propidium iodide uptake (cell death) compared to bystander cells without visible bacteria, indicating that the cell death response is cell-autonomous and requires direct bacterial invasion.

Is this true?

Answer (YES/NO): YES